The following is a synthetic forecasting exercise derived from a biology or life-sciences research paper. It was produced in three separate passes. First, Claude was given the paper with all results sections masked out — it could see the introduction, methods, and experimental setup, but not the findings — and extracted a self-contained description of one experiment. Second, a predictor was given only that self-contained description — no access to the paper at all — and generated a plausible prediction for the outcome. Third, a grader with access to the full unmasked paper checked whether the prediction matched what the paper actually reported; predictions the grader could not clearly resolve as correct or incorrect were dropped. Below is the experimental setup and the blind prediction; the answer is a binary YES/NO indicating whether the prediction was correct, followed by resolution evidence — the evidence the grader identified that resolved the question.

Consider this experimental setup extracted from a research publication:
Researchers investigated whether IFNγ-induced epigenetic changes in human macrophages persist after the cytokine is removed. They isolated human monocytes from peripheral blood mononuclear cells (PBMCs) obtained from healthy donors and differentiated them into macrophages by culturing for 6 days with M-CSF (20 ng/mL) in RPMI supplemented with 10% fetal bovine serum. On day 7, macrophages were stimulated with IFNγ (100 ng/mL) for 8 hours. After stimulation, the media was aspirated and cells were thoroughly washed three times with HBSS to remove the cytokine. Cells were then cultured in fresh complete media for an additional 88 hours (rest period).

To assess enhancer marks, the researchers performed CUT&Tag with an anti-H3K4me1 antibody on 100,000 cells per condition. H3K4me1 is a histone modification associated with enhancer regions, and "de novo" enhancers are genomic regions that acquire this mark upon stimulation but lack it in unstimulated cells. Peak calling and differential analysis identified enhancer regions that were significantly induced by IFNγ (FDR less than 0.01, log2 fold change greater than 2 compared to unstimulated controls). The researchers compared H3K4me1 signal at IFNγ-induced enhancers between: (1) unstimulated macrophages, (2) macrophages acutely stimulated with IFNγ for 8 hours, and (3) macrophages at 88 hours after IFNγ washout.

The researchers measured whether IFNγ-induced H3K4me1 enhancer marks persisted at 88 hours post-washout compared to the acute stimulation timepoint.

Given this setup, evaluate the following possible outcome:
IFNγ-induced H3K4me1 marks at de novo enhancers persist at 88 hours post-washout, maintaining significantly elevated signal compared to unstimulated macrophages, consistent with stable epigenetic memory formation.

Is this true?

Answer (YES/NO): NO